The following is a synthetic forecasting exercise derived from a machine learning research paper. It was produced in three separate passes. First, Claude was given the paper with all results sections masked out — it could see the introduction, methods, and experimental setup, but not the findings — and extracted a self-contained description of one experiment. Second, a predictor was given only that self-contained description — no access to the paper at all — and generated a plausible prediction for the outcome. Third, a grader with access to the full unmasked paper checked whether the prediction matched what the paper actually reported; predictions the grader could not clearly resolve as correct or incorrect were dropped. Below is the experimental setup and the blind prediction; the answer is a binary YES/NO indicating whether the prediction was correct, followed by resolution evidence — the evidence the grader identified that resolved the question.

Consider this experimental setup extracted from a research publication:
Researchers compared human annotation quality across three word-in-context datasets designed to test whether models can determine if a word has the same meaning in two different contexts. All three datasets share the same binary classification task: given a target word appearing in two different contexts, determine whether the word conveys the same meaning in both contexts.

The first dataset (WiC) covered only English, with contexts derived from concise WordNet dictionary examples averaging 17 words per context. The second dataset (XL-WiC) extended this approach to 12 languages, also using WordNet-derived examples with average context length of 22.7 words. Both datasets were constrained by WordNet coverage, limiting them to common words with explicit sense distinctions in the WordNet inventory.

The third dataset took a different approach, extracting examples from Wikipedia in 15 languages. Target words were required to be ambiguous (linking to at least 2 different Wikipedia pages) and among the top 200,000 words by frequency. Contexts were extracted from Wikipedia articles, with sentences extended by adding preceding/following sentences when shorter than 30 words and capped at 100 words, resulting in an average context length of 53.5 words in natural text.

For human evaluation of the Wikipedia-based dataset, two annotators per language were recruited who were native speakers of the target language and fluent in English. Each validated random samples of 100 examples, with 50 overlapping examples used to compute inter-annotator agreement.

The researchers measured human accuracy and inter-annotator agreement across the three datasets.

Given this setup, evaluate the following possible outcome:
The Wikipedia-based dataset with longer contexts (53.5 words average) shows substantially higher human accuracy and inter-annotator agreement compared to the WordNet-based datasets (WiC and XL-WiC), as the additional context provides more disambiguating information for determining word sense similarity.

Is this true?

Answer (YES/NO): NO